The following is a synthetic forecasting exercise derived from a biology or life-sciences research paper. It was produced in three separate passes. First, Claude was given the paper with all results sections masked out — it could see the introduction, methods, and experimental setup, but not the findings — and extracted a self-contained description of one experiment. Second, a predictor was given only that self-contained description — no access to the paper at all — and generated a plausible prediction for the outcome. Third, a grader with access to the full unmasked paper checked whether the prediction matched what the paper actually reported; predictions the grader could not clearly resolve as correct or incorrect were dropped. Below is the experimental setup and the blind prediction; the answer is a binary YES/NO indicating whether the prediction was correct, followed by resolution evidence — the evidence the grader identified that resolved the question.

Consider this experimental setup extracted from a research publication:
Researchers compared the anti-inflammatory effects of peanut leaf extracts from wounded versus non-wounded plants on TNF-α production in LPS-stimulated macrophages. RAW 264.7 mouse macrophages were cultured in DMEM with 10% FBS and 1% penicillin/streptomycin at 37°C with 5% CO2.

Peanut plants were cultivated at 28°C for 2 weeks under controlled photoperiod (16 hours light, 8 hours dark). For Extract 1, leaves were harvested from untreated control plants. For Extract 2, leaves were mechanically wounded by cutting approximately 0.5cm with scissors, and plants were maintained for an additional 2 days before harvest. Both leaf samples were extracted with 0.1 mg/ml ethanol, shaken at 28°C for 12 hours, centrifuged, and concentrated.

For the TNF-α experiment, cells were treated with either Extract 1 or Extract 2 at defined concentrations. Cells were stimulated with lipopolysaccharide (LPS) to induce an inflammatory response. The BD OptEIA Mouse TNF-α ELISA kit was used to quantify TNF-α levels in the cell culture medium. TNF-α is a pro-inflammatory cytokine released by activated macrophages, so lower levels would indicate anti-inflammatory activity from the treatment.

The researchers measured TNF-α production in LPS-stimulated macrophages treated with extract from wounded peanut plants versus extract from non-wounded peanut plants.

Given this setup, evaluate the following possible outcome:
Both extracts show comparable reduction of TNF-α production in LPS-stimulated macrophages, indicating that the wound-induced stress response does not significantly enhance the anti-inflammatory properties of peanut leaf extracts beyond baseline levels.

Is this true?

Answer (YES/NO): NO